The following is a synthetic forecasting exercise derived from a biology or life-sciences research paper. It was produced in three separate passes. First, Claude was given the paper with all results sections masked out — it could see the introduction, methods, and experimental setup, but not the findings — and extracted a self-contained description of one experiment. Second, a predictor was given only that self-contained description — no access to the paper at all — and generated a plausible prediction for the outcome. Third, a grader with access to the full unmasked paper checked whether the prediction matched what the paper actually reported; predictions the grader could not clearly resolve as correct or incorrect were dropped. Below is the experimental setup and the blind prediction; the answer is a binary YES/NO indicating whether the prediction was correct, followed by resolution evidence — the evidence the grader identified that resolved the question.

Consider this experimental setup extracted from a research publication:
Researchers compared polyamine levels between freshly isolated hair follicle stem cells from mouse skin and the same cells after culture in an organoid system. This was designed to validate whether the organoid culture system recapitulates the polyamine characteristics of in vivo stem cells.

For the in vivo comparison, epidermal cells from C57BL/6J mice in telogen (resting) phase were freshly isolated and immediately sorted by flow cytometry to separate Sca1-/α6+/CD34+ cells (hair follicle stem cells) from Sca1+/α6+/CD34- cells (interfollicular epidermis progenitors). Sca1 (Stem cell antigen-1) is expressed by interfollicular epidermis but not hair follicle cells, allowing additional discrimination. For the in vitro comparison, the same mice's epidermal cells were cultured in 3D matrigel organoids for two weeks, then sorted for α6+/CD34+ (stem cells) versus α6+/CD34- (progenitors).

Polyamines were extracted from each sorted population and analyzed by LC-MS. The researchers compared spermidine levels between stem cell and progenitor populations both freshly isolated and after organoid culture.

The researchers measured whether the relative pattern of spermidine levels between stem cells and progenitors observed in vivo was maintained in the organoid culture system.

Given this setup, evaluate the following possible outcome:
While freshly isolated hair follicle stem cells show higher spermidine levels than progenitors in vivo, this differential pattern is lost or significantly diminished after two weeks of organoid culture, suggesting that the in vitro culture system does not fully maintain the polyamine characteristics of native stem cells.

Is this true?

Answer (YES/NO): NO